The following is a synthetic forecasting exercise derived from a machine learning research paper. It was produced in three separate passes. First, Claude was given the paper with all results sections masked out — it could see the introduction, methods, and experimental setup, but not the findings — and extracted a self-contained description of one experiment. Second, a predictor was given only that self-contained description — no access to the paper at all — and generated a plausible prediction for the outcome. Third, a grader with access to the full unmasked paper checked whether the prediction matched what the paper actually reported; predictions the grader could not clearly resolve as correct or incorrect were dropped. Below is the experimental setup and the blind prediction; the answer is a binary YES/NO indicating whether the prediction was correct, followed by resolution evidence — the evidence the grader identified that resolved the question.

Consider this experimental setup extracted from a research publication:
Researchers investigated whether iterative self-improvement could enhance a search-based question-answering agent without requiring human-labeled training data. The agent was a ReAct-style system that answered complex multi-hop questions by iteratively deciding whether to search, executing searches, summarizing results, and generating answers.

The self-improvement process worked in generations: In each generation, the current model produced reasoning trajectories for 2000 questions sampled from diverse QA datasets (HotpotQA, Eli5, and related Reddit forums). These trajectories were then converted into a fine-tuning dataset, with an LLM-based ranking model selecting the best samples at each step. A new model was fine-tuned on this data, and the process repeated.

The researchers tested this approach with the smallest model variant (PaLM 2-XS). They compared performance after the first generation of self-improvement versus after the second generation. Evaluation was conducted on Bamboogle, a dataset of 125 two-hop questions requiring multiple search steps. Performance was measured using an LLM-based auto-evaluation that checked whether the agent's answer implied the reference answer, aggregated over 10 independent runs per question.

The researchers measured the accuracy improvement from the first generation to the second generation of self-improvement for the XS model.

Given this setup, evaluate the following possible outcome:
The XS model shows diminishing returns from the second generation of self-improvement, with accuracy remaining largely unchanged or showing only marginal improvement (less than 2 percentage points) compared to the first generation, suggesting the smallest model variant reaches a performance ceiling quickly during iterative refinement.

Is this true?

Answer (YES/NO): NO